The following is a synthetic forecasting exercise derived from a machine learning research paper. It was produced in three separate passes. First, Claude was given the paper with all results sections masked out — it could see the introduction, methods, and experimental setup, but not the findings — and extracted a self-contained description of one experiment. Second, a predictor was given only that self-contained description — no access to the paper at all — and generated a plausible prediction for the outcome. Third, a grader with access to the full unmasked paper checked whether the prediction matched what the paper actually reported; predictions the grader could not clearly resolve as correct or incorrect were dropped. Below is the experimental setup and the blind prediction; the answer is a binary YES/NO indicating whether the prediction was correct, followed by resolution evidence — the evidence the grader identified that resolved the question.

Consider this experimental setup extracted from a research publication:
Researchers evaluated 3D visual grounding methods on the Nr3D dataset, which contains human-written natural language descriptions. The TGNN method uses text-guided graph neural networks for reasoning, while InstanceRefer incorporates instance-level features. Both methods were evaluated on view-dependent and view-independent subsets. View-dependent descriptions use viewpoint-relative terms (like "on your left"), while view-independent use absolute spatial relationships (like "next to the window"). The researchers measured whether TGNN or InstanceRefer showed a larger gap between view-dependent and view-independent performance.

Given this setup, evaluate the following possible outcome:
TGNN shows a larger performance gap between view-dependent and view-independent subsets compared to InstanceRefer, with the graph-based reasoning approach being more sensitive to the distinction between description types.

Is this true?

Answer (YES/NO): NO